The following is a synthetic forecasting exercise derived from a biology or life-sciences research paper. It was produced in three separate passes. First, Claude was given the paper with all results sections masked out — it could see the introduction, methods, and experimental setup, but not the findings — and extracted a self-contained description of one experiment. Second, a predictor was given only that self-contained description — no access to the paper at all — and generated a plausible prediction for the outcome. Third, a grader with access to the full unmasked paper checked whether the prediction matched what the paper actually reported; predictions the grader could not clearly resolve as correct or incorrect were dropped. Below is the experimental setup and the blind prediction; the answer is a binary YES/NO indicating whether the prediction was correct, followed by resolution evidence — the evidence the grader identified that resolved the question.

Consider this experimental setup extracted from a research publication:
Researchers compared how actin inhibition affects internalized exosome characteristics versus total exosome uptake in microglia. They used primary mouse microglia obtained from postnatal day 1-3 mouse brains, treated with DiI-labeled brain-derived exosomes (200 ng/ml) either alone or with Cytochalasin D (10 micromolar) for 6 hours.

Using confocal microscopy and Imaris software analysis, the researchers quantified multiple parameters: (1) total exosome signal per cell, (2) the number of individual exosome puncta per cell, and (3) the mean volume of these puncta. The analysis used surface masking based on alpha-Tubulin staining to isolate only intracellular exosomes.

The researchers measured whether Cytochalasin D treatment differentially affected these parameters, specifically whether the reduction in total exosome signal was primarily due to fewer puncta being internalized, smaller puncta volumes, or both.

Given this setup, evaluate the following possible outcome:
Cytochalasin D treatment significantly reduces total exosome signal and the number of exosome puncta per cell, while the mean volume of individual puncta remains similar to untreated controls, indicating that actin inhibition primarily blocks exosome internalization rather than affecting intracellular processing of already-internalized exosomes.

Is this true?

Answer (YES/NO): NO